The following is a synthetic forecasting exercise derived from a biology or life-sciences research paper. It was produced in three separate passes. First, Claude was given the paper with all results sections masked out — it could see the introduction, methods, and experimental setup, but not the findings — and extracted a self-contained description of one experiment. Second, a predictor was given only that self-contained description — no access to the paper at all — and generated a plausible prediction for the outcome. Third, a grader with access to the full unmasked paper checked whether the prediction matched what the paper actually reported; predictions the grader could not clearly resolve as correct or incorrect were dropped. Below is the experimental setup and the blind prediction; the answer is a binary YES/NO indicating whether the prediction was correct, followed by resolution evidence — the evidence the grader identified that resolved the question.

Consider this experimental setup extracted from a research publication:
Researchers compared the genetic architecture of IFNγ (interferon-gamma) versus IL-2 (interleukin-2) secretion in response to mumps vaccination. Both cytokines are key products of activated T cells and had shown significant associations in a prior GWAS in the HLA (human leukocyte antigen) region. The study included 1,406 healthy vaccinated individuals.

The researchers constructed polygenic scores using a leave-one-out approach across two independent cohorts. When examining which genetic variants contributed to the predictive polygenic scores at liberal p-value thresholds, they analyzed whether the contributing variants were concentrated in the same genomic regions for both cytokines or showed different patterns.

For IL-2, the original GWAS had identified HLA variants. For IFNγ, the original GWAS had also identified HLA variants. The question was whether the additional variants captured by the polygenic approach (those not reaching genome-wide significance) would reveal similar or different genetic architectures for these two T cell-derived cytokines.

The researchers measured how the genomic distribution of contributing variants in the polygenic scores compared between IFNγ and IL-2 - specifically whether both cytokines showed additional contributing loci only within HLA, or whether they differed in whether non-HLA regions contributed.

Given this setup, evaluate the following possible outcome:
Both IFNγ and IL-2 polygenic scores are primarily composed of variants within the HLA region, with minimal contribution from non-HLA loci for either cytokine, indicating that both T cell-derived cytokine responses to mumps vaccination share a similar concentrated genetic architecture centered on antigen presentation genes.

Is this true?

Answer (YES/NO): NO